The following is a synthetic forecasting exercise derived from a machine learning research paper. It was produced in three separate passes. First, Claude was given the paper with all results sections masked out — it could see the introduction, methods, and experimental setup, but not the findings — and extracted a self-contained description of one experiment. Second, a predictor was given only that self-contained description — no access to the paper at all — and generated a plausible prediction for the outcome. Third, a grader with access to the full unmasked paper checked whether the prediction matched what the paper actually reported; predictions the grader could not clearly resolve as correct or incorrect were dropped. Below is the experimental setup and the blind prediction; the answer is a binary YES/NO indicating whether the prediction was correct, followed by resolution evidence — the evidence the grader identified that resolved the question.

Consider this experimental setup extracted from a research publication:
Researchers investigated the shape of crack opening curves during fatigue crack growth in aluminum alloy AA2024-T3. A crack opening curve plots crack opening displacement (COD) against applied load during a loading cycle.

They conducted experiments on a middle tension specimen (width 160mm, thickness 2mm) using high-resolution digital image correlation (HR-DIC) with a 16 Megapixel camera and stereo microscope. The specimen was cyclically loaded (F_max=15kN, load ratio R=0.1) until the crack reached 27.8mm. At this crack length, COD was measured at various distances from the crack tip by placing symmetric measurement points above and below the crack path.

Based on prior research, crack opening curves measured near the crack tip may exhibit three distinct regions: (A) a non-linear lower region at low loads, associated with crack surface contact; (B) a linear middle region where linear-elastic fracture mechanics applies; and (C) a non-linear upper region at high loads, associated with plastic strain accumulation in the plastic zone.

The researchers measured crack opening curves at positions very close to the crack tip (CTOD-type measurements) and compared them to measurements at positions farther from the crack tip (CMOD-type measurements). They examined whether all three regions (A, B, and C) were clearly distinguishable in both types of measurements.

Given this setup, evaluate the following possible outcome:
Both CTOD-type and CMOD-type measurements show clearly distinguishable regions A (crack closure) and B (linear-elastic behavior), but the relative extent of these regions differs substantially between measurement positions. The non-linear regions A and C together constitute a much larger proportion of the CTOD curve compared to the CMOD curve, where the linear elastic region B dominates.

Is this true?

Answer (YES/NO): YES